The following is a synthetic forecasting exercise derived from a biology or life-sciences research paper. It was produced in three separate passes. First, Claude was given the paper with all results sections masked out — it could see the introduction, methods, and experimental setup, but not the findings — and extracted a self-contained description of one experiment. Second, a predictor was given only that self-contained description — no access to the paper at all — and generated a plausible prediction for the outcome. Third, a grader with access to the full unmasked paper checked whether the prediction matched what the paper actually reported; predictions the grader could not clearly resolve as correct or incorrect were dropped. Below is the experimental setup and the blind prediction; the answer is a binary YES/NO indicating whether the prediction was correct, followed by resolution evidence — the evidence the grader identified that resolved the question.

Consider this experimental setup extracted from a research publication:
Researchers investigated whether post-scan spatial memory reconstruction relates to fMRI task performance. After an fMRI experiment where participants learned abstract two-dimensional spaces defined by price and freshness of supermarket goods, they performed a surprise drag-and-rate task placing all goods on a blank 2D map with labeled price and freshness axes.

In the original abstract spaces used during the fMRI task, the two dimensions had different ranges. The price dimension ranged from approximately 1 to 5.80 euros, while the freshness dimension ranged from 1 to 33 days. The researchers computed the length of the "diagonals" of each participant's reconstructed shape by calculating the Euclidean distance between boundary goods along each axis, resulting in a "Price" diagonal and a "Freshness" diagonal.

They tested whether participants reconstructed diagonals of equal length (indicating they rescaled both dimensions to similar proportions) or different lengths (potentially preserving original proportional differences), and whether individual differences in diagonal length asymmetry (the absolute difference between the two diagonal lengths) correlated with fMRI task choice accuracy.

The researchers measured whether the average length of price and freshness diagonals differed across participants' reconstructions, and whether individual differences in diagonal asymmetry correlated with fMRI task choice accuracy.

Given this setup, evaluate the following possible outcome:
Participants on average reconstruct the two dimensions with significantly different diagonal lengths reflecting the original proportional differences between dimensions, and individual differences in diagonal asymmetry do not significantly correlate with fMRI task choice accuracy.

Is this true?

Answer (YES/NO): NO